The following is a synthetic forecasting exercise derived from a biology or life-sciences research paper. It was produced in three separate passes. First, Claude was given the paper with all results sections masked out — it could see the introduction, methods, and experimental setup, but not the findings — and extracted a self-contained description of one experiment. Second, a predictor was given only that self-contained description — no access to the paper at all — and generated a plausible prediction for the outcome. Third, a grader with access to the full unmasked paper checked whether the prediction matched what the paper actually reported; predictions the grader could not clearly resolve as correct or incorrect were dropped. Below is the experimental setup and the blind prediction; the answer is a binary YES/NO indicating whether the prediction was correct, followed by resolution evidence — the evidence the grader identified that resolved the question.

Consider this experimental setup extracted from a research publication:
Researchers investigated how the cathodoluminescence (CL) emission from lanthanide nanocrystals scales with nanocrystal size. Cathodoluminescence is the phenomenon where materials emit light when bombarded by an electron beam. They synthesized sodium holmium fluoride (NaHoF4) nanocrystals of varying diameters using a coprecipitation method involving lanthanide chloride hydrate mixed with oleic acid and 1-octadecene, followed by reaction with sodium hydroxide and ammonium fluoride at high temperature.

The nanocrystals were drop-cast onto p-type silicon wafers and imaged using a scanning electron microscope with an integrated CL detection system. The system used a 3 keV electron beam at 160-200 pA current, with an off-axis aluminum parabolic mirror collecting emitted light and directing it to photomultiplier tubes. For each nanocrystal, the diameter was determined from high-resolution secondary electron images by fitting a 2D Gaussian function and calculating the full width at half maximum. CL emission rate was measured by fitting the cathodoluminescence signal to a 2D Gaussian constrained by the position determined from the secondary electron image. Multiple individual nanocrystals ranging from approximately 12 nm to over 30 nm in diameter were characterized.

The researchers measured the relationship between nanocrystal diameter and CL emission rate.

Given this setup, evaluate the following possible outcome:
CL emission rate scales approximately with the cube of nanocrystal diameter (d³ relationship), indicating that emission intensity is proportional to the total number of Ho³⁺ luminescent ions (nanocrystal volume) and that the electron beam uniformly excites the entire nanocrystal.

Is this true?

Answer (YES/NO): NO